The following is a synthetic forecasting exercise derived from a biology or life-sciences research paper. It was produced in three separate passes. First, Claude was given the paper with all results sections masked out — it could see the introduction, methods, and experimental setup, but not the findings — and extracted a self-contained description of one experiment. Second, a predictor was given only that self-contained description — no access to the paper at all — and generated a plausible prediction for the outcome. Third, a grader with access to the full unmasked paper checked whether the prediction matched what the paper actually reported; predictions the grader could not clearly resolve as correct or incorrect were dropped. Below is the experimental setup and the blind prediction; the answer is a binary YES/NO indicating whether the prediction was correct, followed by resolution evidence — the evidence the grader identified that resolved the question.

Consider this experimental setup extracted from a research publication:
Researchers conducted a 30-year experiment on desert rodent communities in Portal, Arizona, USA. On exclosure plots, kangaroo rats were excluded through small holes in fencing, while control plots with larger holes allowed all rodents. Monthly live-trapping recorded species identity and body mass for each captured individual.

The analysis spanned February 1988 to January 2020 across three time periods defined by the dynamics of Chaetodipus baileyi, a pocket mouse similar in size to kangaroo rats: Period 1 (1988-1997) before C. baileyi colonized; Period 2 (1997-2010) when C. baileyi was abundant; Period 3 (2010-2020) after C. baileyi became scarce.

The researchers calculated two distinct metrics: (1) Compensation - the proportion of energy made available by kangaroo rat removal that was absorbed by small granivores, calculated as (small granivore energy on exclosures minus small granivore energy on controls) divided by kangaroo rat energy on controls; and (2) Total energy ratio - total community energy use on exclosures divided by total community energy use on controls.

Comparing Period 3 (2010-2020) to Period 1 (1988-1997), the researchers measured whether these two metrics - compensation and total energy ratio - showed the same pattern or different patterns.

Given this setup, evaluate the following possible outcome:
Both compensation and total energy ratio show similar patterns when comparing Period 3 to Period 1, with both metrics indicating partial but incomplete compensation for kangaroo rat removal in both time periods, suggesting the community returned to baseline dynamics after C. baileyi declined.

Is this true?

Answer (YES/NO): NO